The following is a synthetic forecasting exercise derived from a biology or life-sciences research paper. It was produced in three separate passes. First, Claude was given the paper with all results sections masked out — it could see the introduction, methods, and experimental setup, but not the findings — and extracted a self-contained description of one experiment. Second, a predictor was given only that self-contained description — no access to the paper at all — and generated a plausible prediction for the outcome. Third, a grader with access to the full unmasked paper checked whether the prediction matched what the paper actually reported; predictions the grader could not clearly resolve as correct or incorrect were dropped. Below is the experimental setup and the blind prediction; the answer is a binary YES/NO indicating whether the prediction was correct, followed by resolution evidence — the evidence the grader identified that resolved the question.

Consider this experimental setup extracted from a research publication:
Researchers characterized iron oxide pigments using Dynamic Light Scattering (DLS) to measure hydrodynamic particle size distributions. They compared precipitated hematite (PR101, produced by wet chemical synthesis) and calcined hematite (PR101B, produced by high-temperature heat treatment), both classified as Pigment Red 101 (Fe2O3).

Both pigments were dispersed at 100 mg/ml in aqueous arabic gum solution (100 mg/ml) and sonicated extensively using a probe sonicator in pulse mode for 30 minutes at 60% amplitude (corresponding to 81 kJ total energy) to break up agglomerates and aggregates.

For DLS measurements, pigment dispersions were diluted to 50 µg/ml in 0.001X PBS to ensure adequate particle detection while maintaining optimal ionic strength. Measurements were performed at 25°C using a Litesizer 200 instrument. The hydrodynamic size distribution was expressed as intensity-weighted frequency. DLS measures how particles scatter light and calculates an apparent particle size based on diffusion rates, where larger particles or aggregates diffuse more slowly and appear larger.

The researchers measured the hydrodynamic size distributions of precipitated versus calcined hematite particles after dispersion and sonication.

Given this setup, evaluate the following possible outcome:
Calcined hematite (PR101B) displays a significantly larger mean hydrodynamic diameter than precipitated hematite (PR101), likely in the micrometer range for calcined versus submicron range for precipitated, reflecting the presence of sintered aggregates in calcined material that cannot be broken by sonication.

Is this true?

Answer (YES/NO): NO